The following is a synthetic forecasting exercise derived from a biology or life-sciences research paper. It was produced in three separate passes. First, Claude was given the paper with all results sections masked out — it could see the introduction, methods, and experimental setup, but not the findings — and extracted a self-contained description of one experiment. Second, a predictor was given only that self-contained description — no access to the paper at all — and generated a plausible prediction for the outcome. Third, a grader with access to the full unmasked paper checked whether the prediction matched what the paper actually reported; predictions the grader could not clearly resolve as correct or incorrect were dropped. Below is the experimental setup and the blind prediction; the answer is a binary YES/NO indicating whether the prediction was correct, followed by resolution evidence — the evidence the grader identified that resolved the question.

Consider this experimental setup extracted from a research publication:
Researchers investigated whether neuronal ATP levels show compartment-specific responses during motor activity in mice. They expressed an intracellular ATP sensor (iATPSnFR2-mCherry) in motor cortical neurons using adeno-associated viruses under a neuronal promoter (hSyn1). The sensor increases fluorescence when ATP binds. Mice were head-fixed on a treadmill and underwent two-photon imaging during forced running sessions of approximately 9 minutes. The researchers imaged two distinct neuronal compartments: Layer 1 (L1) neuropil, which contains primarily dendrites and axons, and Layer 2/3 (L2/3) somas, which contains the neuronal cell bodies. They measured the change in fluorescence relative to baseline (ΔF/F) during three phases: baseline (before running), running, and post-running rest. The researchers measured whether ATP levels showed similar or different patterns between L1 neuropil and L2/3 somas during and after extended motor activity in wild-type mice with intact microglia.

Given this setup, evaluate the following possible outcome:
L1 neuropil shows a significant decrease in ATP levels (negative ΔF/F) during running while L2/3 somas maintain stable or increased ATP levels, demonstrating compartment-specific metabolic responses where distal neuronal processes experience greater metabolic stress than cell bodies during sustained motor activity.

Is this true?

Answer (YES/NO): YES